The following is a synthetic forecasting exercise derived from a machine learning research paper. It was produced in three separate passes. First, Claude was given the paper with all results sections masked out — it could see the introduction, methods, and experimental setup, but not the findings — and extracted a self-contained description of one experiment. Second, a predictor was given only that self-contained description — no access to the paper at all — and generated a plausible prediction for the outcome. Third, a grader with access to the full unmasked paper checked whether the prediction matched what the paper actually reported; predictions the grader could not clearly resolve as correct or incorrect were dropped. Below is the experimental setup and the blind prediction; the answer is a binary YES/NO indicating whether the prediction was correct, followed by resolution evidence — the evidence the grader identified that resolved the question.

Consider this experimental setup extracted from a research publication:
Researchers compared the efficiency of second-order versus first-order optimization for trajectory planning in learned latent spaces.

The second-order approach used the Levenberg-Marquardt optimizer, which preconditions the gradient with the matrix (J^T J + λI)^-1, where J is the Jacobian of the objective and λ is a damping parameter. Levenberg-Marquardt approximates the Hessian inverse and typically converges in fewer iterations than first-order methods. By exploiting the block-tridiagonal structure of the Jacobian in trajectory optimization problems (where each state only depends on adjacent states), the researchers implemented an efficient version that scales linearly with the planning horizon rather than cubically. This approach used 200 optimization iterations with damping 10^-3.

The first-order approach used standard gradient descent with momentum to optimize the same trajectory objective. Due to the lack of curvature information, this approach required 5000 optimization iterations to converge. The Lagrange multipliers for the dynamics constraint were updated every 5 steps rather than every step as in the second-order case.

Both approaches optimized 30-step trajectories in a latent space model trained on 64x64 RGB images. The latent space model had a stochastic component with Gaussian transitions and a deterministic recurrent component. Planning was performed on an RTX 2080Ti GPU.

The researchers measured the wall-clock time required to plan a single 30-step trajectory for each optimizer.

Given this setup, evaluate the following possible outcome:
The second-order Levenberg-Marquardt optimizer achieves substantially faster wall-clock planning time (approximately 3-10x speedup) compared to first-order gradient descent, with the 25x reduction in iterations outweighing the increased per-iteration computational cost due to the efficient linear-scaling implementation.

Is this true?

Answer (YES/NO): NO